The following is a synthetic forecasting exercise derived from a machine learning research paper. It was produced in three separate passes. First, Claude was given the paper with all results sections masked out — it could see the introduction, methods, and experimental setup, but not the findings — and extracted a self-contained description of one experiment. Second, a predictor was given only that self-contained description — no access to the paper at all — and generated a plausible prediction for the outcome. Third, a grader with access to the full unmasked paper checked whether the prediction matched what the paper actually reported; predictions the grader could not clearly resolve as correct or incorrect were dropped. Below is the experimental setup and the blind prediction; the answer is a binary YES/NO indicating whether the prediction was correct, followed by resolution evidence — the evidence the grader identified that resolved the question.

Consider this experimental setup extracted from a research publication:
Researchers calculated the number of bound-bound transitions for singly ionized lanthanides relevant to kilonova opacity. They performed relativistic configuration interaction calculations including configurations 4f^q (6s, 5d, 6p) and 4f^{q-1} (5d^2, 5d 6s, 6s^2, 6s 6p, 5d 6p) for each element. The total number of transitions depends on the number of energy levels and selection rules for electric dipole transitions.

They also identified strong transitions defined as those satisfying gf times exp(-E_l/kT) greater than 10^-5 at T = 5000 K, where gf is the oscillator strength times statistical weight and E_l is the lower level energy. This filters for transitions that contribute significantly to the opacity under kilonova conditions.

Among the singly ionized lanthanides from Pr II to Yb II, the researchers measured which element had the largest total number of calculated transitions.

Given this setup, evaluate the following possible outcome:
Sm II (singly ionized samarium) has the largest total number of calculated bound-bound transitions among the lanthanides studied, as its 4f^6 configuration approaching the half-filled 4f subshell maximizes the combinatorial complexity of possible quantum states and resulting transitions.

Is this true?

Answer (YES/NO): NO